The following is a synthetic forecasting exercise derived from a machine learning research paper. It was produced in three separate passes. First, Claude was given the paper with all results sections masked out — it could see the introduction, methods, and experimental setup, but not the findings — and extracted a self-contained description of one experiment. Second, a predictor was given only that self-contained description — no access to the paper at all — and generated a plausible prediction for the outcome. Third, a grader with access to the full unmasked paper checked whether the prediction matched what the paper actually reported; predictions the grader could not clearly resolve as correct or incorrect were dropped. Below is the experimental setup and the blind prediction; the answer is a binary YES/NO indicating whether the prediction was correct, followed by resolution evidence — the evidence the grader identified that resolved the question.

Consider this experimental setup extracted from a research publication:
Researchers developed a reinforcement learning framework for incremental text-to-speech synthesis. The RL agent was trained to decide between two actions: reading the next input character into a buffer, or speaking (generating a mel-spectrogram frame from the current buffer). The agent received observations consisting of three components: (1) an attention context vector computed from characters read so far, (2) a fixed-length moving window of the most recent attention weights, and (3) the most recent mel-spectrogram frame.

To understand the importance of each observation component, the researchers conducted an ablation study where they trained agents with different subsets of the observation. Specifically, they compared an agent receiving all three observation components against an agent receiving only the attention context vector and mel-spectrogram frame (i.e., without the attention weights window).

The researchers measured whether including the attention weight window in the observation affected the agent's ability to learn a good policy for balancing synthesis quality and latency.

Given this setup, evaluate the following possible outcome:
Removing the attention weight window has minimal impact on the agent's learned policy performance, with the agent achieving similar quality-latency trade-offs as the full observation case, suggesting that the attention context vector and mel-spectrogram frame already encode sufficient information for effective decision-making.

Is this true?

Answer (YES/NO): NO